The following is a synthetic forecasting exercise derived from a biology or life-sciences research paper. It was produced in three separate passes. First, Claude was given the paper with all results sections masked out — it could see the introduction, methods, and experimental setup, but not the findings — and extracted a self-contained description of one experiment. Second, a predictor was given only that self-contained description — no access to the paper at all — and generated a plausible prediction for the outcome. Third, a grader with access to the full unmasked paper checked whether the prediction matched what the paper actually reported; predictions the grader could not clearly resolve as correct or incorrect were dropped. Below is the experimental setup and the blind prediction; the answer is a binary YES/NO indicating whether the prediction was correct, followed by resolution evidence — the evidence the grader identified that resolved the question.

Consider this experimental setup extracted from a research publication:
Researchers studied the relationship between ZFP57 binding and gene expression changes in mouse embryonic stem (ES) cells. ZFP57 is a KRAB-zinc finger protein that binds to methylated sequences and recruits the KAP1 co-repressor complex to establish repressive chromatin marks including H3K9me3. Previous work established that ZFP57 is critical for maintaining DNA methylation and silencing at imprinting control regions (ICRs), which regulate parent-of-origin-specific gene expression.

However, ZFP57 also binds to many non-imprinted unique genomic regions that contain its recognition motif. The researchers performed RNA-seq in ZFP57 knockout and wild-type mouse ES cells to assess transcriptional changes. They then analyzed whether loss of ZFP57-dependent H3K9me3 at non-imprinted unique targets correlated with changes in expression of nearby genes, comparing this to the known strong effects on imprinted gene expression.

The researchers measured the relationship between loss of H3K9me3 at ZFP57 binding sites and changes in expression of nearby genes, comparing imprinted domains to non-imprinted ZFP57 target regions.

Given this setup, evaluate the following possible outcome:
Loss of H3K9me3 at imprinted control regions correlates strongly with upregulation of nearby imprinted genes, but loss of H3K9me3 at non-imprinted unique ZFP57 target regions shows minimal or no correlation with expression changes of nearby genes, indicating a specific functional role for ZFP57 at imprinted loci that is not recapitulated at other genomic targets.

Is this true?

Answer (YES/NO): YES